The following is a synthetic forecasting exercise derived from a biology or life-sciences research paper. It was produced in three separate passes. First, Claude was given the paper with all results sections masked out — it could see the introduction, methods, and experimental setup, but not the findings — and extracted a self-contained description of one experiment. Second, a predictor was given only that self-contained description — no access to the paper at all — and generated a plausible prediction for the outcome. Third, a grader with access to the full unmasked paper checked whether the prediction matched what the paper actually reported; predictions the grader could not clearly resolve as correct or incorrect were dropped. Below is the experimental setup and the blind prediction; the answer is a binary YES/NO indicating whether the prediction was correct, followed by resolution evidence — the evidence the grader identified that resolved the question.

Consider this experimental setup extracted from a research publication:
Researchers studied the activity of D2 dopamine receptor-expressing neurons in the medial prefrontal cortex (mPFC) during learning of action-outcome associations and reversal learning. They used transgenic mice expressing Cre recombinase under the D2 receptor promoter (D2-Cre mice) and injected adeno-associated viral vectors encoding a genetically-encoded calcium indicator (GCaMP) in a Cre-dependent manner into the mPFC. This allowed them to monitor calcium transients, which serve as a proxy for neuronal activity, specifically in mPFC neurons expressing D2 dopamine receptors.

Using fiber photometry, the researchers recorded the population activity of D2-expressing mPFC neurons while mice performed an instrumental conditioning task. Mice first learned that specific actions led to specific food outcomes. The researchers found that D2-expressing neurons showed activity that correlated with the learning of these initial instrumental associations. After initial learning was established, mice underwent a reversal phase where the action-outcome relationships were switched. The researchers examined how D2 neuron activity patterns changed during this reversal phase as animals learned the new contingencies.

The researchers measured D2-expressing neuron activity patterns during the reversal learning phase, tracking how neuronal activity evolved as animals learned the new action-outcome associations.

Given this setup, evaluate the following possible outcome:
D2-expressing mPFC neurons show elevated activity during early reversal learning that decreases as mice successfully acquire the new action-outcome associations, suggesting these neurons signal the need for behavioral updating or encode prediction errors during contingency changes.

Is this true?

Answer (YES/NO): YES